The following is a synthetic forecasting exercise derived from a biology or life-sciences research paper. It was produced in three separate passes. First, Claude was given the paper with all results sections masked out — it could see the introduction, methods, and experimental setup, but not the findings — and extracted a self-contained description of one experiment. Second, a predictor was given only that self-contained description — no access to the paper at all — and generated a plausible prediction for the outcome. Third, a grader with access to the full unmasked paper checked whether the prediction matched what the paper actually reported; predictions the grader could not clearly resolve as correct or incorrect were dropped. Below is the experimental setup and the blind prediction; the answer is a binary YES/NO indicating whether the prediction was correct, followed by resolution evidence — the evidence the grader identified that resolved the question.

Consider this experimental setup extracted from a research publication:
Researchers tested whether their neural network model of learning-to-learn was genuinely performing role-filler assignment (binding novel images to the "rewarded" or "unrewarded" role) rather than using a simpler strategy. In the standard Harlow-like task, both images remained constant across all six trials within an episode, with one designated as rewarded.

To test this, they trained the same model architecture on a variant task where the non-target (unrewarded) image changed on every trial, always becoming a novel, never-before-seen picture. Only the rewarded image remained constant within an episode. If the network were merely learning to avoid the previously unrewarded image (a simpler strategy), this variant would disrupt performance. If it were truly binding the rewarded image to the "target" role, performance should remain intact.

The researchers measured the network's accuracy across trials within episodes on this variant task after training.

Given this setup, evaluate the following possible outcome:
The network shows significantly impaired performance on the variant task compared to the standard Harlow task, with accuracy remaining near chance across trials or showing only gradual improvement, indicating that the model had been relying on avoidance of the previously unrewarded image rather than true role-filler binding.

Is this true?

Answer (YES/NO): NO